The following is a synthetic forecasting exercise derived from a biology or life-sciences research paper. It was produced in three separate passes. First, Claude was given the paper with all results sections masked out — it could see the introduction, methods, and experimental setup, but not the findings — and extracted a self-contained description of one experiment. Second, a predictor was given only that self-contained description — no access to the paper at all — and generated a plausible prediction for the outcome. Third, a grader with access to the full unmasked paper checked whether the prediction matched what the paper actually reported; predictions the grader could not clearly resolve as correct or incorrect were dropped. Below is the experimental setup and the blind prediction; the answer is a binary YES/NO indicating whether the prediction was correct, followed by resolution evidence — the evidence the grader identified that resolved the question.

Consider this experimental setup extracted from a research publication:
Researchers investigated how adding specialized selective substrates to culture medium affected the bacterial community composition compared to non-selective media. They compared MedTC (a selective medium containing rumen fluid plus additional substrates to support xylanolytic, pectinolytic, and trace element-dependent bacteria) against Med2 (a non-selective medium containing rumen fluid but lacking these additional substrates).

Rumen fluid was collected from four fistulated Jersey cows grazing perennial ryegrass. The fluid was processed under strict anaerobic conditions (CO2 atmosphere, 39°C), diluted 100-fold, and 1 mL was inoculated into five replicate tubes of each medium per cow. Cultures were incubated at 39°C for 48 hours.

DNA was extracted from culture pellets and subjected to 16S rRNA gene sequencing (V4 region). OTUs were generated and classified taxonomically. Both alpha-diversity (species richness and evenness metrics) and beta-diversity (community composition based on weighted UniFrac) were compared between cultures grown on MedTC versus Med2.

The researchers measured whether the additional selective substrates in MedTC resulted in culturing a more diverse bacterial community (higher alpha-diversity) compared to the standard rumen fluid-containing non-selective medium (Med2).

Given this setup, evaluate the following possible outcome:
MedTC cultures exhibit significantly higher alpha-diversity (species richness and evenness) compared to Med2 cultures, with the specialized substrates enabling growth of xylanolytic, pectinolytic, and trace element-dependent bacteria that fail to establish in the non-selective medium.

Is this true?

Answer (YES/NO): NO